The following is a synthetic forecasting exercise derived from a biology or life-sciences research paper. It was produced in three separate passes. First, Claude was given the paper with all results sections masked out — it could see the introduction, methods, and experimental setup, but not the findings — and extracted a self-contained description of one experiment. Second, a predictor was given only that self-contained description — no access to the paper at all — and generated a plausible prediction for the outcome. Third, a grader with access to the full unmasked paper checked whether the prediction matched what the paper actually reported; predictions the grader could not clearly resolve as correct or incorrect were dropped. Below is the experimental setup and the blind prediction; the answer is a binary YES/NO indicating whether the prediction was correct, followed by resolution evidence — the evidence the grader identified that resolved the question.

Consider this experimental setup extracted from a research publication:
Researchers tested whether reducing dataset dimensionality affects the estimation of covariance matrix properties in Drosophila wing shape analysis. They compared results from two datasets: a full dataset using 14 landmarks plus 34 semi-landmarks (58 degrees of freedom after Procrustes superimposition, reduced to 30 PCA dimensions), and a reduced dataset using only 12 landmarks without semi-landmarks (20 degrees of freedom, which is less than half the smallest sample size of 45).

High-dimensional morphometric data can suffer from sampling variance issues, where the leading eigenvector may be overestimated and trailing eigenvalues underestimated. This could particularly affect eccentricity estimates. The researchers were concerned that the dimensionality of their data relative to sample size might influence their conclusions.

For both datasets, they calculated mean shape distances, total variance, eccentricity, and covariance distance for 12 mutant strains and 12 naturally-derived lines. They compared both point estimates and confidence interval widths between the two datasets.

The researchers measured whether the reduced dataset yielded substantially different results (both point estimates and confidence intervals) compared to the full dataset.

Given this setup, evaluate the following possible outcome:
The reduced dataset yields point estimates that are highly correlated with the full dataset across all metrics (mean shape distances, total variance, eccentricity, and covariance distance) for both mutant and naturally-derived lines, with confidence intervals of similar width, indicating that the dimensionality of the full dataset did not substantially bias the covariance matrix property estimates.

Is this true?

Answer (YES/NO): YES